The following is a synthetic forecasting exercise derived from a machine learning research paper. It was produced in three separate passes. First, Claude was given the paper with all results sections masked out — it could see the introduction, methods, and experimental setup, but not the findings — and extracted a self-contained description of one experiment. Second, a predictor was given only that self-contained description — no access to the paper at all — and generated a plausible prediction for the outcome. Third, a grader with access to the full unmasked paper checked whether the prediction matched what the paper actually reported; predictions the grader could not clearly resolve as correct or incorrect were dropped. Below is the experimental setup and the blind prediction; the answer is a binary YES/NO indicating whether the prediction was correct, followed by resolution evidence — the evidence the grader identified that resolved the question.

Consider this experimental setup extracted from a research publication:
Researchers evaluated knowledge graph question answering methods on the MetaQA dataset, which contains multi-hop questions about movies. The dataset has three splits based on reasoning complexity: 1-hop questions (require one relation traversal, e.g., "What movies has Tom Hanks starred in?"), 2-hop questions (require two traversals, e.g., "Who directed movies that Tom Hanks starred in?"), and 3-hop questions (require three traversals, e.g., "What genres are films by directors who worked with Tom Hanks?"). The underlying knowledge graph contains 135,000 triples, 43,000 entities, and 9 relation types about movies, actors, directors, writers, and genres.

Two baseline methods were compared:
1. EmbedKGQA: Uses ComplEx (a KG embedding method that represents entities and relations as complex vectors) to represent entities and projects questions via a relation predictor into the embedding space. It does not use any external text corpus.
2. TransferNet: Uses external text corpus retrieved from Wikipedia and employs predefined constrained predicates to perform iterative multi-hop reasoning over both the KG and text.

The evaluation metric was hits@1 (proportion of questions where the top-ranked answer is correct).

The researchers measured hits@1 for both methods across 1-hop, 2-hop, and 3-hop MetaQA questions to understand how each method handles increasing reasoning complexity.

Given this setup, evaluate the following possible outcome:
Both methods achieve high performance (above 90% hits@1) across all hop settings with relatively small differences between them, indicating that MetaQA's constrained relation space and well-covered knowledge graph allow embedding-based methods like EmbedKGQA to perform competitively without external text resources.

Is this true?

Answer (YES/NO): YES